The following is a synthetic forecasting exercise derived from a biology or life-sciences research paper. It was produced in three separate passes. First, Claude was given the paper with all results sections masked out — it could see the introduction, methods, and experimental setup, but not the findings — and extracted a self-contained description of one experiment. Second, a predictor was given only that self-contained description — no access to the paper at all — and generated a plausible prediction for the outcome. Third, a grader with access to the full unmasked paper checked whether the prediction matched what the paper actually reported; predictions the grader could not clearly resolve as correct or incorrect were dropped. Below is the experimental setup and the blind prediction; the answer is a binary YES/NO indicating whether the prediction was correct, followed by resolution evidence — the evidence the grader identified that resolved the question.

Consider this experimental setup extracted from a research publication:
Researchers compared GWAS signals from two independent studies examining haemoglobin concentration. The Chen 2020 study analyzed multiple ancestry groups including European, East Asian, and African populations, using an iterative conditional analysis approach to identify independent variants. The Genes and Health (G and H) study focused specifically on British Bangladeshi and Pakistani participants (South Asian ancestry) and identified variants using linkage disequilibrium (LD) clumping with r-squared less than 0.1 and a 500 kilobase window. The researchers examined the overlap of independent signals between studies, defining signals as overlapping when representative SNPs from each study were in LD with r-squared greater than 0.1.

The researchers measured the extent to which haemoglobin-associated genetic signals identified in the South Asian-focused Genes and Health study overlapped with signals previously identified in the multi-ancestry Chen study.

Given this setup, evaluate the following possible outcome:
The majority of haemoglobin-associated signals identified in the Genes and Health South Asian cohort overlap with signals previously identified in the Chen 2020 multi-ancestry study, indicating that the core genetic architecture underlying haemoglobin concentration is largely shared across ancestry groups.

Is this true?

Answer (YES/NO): YES